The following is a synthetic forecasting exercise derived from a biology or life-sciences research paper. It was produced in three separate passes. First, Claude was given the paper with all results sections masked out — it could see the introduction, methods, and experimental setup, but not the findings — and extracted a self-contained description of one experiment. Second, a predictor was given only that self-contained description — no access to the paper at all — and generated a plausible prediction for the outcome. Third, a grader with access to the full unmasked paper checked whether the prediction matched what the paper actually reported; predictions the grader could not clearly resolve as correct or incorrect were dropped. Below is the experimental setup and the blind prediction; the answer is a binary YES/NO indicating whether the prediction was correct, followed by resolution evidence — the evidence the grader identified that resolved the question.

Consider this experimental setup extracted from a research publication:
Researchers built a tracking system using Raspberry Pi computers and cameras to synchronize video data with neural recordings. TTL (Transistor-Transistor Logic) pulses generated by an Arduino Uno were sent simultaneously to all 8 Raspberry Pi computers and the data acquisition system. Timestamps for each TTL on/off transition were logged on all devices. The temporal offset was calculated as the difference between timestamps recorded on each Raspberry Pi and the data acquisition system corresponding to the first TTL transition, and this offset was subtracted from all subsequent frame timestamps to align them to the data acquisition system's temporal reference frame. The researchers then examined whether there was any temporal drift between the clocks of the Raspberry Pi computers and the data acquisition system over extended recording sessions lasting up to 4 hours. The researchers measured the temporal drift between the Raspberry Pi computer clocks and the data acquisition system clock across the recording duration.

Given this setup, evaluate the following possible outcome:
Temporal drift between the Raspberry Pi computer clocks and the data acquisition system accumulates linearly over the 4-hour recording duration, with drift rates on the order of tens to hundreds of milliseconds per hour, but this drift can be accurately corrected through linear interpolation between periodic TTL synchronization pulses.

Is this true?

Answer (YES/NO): NO